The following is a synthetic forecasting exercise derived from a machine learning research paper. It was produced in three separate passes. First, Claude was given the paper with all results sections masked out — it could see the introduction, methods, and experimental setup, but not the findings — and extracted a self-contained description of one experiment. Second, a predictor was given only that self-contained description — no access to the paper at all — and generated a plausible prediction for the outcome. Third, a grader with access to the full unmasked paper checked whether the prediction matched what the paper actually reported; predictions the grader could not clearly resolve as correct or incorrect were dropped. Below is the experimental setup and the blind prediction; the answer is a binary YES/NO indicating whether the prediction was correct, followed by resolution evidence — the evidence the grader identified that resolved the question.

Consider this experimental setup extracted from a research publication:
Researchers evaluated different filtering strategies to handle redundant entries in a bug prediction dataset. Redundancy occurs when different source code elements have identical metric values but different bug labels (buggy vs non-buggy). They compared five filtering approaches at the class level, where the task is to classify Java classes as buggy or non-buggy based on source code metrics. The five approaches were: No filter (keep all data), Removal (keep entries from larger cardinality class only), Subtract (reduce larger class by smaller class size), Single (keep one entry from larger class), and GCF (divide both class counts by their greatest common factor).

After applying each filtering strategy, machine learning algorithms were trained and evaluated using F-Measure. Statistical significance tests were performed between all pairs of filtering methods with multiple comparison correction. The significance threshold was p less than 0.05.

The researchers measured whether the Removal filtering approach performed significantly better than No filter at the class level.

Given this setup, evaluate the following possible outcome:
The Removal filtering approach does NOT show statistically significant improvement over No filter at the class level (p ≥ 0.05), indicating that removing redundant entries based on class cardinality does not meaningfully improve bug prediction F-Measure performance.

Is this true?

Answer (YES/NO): NO